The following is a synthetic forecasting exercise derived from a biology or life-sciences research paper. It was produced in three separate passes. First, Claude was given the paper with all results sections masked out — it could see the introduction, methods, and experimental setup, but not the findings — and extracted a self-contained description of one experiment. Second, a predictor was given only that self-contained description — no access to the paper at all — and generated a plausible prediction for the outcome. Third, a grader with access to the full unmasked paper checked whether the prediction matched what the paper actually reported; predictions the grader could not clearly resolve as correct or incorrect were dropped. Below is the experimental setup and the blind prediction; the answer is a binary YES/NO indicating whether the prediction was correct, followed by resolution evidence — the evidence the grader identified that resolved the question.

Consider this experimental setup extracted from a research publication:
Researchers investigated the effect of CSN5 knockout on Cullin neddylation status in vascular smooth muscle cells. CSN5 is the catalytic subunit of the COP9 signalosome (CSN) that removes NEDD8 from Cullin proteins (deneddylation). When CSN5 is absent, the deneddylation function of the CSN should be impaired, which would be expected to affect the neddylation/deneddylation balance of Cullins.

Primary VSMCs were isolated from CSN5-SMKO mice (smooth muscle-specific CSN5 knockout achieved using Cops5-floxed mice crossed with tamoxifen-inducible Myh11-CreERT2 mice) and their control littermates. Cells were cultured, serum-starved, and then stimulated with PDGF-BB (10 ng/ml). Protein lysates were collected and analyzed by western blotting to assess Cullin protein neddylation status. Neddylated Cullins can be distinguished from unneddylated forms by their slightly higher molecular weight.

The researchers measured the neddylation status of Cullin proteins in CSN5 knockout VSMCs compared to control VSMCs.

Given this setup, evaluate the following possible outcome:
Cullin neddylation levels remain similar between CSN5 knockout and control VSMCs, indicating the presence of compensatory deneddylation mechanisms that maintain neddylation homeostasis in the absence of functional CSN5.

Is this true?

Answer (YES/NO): NO